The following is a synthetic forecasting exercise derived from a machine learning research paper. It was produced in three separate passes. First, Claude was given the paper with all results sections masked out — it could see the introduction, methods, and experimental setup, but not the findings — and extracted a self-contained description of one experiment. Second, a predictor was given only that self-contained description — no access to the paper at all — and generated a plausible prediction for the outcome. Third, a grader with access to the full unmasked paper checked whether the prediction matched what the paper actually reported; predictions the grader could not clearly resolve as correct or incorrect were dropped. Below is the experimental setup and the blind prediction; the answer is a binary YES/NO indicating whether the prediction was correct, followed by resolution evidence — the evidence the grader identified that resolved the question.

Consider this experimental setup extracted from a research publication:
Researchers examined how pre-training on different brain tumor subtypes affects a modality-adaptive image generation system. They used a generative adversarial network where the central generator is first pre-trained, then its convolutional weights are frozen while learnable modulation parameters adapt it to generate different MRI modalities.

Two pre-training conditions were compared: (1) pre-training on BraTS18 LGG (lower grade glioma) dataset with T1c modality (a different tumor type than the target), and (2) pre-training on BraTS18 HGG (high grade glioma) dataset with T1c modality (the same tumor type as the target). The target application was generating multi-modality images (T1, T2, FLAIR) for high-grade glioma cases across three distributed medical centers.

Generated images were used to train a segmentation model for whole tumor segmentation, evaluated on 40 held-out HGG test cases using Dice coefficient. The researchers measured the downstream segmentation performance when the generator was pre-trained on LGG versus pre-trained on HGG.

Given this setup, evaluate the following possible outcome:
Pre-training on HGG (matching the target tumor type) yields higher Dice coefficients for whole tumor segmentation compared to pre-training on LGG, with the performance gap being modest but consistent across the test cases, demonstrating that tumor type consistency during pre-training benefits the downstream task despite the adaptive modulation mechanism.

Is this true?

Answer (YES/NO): NO